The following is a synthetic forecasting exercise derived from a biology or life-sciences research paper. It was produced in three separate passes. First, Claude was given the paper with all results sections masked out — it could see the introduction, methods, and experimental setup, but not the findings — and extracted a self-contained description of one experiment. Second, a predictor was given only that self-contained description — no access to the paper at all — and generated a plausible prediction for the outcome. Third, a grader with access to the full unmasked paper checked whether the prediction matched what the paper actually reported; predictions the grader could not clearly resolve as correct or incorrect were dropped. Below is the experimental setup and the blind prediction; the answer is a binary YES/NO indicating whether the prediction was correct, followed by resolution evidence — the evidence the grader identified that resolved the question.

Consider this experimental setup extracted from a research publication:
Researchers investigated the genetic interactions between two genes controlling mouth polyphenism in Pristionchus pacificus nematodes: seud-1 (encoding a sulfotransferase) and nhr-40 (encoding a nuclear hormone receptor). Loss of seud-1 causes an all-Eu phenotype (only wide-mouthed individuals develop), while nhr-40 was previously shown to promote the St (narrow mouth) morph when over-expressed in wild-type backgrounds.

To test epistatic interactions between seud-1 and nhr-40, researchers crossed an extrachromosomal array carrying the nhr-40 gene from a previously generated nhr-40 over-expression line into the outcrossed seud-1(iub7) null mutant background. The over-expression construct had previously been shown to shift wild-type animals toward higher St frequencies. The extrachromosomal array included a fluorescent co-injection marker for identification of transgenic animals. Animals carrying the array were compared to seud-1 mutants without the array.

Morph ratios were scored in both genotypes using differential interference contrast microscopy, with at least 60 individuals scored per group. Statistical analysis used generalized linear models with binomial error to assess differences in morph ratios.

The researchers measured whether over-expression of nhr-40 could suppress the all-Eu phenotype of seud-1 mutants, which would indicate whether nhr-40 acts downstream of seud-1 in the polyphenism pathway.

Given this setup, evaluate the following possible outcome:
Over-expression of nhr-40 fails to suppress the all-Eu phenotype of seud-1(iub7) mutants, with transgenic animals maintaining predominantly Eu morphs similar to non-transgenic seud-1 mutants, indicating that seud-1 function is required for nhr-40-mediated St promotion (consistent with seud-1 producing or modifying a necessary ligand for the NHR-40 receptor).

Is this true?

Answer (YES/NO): YES